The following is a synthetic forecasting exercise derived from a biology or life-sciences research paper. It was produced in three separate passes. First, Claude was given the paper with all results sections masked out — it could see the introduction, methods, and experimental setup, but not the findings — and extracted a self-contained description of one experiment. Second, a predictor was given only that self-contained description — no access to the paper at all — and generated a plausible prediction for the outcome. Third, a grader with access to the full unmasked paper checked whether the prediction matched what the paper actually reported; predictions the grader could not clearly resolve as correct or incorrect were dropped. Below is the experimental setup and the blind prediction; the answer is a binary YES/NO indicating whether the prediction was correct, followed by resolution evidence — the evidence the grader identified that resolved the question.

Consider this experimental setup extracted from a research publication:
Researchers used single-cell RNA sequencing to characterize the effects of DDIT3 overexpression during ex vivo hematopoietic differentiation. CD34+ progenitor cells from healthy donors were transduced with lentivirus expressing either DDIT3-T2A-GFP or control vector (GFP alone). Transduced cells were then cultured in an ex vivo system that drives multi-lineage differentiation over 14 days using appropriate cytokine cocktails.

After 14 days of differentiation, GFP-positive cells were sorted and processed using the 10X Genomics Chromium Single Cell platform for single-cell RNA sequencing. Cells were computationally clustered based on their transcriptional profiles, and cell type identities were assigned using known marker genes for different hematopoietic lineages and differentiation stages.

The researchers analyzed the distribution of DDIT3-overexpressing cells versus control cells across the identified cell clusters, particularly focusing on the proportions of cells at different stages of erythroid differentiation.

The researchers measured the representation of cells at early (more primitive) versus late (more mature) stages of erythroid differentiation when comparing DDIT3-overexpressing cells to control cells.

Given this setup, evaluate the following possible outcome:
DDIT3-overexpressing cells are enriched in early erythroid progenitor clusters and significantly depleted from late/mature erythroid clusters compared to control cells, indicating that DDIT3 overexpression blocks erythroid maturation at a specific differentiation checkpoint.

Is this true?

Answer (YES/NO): YES